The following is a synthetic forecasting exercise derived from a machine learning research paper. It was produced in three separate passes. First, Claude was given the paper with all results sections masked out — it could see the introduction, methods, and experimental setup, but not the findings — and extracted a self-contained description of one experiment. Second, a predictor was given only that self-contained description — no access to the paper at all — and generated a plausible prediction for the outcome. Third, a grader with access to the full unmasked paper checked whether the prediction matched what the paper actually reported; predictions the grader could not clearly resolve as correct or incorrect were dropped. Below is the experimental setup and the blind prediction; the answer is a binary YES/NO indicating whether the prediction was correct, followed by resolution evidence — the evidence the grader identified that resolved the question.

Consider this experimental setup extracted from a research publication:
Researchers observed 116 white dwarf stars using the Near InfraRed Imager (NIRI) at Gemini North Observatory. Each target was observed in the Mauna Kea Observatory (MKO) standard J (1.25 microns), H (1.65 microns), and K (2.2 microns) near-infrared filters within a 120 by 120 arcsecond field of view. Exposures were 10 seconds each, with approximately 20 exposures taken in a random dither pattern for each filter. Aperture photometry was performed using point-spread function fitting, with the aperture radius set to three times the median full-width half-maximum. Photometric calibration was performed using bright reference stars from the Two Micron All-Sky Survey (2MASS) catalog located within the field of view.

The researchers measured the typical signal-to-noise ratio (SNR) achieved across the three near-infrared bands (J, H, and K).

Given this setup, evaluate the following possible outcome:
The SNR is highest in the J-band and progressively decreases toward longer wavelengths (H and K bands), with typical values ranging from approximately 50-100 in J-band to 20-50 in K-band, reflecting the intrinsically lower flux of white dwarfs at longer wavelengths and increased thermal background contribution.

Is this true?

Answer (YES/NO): NO